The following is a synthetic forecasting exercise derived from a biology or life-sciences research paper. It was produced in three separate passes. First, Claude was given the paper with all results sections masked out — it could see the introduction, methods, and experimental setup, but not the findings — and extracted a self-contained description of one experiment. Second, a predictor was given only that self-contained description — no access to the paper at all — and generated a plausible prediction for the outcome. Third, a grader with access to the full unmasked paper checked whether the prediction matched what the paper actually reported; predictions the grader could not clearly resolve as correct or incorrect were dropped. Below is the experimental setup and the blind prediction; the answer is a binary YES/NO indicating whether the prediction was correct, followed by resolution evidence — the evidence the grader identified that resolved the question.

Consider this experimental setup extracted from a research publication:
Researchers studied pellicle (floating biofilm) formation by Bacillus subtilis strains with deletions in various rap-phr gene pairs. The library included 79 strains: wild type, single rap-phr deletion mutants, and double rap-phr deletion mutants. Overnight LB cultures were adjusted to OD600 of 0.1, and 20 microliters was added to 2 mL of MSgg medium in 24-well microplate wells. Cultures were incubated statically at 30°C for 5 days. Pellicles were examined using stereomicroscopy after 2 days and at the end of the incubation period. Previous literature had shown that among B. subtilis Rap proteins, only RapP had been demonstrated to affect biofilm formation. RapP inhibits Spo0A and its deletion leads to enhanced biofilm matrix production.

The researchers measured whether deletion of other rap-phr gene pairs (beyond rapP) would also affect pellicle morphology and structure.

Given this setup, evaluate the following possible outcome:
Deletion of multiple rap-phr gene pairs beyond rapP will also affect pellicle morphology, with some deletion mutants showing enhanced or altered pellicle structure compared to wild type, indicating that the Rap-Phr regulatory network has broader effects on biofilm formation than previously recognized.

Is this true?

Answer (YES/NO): YES